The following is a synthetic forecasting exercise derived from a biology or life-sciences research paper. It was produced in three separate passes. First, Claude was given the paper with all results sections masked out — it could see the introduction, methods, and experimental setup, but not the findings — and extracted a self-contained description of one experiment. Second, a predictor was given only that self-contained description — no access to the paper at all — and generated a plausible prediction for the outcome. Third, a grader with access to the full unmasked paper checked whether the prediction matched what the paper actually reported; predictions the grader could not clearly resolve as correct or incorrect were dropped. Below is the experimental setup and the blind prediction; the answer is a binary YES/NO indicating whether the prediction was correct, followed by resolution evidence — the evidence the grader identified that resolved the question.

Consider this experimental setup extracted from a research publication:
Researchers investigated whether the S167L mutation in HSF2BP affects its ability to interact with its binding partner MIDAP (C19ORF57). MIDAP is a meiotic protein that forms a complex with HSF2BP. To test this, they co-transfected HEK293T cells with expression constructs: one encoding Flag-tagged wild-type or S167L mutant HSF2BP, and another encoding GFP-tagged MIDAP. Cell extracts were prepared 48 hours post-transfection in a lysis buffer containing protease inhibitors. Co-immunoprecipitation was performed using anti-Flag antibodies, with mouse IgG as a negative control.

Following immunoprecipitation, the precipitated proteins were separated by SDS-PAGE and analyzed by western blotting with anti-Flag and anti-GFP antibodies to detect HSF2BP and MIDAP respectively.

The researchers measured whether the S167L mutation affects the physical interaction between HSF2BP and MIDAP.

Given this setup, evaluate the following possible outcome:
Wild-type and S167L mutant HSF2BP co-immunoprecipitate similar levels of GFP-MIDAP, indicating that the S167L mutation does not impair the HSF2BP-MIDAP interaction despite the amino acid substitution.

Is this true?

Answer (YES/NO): YES